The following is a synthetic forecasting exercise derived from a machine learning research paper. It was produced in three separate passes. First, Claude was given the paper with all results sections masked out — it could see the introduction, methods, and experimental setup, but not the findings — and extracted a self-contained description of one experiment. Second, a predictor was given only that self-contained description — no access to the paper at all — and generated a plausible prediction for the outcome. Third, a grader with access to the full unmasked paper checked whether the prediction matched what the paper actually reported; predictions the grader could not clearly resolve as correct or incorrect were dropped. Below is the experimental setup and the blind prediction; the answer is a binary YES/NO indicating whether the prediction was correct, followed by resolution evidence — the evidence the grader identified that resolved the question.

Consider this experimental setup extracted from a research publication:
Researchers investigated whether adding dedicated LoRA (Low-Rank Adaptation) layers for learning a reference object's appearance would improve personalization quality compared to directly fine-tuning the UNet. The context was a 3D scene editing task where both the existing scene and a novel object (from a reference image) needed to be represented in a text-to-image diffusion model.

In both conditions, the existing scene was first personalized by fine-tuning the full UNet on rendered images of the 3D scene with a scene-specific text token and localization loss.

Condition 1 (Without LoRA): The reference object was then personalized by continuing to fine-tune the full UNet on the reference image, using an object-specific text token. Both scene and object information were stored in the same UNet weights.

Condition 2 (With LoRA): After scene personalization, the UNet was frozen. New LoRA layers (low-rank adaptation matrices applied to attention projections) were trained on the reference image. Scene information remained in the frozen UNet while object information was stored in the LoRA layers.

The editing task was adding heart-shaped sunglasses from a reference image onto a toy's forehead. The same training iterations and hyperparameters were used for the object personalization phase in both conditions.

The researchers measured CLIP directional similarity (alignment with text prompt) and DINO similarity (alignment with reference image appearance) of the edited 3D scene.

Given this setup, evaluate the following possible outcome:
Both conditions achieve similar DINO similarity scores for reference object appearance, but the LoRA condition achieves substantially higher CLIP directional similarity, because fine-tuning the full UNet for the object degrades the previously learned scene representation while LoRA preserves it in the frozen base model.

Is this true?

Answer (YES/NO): NO